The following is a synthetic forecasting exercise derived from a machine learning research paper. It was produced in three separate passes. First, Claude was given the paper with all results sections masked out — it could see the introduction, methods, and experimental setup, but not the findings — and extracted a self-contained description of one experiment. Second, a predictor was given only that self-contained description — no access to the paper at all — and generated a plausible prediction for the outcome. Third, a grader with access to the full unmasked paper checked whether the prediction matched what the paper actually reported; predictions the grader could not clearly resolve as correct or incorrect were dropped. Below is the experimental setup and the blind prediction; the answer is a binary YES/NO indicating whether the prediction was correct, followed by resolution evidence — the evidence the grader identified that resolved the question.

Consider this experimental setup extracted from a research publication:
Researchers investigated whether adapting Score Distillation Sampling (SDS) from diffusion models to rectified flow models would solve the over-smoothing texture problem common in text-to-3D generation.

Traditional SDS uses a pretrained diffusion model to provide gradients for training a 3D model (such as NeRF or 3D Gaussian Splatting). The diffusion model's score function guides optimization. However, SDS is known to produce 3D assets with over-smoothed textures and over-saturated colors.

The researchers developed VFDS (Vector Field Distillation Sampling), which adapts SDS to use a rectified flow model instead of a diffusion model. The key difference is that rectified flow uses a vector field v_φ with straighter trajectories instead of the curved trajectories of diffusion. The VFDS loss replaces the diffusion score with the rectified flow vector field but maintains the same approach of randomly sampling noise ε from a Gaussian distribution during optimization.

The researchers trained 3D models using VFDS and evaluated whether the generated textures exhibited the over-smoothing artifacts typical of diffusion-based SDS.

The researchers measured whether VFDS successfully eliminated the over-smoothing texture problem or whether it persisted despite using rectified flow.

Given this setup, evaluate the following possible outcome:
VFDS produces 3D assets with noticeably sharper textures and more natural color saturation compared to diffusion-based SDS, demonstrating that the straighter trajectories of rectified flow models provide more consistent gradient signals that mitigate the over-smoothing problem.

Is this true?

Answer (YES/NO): NO